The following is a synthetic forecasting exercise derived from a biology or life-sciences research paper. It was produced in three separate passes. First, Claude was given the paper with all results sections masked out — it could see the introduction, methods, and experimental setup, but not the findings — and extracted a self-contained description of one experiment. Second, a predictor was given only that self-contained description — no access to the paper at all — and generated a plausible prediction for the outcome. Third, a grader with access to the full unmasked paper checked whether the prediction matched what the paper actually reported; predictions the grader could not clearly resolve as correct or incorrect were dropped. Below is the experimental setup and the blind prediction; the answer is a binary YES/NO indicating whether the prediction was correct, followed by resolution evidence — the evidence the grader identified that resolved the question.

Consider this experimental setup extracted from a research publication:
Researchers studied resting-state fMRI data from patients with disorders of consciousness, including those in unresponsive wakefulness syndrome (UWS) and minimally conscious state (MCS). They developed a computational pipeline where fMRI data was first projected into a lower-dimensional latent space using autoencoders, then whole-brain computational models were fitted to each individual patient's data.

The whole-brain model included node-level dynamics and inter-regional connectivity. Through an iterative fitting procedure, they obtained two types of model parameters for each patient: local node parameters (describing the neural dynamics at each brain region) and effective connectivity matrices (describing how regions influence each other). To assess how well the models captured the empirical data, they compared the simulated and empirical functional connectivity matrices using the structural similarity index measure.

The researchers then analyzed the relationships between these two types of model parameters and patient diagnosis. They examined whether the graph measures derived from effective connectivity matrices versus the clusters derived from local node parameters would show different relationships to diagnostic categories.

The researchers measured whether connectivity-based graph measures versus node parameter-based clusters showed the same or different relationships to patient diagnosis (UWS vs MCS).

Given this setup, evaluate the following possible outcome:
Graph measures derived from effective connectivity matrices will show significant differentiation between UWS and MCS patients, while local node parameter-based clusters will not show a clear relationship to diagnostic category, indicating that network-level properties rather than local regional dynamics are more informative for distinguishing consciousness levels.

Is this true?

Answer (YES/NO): YES